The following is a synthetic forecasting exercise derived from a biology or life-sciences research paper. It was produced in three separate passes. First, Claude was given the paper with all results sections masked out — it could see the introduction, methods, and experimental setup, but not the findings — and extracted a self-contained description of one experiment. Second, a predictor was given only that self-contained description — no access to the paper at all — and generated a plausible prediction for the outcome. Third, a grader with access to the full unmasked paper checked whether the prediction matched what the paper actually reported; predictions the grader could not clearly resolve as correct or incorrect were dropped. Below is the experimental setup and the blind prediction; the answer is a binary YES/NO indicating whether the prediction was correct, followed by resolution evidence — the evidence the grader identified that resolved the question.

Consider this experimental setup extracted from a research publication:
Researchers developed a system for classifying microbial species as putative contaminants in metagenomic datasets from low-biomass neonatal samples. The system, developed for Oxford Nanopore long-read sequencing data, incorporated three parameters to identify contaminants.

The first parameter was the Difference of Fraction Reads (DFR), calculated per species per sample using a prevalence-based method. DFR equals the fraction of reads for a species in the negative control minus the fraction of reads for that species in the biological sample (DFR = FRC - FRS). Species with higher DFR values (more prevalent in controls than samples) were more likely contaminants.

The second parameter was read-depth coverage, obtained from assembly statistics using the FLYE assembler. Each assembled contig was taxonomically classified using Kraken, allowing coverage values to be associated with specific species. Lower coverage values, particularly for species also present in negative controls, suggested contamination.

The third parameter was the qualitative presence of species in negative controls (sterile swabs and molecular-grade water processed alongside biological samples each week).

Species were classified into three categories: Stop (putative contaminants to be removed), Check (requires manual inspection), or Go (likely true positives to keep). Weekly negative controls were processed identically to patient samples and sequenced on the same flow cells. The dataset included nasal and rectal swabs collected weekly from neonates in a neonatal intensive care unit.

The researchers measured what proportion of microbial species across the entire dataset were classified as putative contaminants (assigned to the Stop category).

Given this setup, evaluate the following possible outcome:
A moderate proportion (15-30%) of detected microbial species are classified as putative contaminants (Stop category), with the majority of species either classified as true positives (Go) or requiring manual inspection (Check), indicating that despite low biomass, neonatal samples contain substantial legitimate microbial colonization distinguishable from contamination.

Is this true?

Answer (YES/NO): NO